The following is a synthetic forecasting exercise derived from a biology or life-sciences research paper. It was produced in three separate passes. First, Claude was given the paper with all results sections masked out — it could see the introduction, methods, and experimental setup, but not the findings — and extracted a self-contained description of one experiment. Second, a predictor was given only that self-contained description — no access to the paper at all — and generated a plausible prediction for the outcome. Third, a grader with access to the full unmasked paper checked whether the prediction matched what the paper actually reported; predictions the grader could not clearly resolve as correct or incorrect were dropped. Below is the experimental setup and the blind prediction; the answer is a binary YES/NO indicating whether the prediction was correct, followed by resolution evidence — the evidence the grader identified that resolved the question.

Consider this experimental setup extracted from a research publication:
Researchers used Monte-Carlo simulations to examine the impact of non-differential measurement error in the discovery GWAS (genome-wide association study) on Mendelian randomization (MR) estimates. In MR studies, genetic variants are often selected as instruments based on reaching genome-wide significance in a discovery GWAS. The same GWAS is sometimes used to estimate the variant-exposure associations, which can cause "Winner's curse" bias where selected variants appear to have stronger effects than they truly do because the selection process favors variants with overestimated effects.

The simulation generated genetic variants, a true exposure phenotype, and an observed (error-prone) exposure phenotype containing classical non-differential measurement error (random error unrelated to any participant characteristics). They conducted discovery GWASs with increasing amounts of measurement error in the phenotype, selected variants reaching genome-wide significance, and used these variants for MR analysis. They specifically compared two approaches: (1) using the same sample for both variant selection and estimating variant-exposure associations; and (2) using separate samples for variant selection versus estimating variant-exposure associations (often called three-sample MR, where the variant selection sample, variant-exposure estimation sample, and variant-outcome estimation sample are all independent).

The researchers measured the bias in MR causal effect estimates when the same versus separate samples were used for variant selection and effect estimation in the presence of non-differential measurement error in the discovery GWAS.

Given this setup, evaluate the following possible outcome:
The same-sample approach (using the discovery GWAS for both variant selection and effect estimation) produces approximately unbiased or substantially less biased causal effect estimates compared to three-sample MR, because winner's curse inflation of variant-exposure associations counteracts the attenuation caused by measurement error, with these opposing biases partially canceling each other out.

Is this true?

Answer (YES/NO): NO